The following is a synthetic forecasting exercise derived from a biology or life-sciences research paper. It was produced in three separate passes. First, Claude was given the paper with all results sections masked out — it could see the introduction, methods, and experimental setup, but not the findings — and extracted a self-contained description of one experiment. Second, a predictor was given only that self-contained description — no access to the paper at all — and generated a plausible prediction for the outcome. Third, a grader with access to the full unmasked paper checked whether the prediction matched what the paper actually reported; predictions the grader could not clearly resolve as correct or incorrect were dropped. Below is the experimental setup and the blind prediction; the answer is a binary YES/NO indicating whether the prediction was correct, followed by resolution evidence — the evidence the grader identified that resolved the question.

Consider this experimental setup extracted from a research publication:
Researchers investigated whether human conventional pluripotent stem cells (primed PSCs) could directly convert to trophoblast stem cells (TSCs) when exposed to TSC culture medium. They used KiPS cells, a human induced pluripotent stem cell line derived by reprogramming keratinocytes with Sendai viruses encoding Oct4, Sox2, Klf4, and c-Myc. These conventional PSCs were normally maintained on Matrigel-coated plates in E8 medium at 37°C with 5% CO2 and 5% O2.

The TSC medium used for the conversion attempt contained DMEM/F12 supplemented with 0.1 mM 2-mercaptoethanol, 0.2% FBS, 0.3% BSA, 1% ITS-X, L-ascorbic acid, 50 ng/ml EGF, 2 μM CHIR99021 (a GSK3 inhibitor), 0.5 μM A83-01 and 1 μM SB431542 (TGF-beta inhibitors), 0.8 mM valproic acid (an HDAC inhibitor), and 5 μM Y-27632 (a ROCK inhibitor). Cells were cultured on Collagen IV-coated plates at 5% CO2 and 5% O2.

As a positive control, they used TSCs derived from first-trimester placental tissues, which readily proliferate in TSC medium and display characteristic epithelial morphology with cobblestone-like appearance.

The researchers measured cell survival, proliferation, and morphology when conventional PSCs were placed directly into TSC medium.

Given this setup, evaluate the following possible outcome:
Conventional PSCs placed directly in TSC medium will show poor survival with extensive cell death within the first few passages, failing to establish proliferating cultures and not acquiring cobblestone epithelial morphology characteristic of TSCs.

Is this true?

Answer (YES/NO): YES